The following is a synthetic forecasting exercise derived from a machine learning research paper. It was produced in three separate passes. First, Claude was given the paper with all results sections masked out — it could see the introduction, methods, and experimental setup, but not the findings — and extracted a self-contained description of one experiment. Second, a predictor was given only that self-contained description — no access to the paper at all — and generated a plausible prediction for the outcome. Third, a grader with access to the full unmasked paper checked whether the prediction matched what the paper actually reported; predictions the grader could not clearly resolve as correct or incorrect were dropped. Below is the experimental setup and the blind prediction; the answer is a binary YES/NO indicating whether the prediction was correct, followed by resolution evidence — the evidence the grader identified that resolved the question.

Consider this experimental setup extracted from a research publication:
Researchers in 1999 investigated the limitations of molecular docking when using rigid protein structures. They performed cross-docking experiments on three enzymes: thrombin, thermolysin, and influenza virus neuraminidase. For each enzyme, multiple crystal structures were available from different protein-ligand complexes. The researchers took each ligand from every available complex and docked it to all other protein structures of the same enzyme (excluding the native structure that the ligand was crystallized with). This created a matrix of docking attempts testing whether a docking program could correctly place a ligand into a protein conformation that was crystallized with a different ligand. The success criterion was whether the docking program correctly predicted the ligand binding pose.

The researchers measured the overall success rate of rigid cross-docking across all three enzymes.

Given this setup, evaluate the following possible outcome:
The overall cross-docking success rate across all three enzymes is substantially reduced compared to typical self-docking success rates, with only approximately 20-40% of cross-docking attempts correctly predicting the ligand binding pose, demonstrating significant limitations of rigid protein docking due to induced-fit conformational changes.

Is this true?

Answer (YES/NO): NO